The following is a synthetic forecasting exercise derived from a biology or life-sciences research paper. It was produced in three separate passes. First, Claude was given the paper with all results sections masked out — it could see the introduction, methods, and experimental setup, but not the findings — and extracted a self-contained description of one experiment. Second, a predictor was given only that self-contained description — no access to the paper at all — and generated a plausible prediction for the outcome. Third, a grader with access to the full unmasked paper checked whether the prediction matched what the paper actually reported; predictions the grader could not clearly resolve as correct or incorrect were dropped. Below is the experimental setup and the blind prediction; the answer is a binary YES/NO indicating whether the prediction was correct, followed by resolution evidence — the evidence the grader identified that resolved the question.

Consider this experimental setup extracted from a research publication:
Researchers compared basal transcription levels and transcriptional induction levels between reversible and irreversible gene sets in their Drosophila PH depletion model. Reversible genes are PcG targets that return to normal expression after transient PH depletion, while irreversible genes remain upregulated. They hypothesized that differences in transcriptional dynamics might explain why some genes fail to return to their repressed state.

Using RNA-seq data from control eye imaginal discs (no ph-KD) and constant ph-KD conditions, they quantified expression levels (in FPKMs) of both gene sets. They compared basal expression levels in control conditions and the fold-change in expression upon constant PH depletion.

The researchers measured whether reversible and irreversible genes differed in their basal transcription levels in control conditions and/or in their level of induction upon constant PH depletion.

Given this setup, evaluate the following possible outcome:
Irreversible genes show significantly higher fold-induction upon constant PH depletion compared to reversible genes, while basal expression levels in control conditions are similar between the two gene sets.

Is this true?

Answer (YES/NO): NO